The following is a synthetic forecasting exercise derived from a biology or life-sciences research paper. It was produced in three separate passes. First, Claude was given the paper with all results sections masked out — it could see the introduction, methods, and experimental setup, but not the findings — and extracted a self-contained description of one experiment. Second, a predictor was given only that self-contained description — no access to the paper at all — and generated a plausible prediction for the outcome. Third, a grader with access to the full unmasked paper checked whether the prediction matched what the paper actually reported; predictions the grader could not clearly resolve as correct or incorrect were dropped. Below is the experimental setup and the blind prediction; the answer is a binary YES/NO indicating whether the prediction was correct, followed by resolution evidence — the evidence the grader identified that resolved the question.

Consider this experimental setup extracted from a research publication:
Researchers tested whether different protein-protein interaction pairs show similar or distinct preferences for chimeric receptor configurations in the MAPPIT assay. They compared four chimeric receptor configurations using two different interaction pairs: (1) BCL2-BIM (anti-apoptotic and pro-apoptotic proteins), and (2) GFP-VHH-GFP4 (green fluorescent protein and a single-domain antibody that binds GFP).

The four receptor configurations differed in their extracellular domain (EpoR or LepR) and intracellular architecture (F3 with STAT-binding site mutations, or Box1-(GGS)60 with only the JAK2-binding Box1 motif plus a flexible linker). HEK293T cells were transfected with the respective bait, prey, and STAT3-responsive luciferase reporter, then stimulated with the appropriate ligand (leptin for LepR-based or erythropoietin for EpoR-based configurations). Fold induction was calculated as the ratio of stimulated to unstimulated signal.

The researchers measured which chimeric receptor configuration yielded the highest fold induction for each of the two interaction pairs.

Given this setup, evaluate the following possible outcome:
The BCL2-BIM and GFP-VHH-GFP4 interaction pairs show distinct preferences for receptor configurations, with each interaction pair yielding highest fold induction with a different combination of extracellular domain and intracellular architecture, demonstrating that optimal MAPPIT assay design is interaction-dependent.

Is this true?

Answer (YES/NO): NO